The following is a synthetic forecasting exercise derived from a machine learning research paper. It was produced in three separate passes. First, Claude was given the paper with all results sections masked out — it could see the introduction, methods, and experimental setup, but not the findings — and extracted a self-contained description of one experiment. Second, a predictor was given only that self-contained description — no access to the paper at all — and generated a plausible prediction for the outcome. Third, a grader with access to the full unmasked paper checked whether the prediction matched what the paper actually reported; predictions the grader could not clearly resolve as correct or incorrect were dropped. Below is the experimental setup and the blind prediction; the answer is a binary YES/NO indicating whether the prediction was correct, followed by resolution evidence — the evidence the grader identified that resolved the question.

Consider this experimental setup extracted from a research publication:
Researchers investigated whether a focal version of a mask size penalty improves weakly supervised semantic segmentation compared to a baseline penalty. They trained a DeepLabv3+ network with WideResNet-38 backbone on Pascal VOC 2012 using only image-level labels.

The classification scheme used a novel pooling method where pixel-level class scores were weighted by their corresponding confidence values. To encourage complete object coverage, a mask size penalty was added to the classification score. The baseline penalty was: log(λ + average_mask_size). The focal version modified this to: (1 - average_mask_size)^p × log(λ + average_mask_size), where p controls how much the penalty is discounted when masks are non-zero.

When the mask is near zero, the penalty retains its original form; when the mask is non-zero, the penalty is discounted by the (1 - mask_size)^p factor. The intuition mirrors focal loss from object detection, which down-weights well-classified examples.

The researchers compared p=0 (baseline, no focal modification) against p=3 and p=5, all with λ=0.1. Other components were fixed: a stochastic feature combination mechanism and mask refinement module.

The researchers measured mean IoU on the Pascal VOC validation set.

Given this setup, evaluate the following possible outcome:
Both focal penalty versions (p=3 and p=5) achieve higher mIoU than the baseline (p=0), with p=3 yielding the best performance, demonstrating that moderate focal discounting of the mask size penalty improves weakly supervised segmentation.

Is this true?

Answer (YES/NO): NO